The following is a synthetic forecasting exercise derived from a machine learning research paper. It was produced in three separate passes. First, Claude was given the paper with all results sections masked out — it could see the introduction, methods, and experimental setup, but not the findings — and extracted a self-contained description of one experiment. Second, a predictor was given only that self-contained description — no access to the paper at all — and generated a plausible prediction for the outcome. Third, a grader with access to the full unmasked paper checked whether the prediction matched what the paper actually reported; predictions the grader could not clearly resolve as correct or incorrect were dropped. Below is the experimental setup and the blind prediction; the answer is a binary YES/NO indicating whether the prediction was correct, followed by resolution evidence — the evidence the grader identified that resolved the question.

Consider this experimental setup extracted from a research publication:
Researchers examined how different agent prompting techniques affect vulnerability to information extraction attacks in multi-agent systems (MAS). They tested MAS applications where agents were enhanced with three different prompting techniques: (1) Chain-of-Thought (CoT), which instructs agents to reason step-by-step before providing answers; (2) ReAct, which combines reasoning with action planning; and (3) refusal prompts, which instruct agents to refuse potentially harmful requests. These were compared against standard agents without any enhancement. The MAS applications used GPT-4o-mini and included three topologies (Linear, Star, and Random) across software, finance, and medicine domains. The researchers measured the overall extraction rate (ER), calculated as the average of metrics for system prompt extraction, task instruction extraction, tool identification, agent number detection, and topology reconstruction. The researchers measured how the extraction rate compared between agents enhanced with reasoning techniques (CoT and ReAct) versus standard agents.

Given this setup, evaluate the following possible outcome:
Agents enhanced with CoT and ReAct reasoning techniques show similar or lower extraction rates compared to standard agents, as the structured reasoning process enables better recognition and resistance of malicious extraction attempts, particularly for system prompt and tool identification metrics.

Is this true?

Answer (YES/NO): NO